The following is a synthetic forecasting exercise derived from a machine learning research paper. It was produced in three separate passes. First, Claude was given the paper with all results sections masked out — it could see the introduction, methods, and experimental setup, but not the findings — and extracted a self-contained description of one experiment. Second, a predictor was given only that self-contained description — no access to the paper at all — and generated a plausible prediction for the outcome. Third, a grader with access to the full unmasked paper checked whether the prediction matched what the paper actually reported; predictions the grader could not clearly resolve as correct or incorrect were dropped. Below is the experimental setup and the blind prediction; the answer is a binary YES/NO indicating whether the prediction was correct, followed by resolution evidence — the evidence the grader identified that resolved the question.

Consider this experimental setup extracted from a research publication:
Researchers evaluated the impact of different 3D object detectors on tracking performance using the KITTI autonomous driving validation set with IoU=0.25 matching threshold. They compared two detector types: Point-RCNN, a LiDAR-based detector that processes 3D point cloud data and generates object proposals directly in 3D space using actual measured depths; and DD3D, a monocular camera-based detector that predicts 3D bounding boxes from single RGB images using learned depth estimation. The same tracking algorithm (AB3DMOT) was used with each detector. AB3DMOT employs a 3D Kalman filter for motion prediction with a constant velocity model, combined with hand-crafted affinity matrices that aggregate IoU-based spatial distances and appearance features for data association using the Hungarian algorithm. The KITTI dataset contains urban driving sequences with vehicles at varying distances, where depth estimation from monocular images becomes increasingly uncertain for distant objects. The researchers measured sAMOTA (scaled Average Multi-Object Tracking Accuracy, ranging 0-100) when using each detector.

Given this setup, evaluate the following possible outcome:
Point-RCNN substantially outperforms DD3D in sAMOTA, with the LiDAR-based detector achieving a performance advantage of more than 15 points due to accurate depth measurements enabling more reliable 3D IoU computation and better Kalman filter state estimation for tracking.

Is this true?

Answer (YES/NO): NO